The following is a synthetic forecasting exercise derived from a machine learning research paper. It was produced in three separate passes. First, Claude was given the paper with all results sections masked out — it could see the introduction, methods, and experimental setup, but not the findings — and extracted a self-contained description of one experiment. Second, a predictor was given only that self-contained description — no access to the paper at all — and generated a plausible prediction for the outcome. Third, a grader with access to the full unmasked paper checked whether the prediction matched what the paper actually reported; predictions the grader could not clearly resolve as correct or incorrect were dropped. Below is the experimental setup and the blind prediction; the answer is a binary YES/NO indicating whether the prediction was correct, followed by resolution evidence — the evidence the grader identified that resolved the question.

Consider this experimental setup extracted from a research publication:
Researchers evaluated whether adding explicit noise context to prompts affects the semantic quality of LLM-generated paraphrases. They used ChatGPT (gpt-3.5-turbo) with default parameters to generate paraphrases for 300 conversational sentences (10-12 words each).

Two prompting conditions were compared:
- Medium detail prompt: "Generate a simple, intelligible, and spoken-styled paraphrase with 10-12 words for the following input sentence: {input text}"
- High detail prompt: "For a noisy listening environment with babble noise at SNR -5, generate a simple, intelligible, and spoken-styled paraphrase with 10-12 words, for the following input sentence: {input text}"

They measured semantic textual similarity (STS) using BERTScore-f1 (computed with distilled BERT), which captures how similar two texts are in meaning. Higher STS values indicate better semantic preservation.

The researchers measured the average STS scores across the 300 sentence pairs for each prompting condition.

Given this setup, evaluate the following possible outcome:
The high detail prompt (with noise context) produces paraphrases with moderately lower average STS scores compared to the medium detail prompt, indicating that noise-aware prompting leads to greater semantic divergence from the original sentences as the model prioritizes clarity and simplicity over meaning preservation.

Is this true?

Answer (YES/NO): NO